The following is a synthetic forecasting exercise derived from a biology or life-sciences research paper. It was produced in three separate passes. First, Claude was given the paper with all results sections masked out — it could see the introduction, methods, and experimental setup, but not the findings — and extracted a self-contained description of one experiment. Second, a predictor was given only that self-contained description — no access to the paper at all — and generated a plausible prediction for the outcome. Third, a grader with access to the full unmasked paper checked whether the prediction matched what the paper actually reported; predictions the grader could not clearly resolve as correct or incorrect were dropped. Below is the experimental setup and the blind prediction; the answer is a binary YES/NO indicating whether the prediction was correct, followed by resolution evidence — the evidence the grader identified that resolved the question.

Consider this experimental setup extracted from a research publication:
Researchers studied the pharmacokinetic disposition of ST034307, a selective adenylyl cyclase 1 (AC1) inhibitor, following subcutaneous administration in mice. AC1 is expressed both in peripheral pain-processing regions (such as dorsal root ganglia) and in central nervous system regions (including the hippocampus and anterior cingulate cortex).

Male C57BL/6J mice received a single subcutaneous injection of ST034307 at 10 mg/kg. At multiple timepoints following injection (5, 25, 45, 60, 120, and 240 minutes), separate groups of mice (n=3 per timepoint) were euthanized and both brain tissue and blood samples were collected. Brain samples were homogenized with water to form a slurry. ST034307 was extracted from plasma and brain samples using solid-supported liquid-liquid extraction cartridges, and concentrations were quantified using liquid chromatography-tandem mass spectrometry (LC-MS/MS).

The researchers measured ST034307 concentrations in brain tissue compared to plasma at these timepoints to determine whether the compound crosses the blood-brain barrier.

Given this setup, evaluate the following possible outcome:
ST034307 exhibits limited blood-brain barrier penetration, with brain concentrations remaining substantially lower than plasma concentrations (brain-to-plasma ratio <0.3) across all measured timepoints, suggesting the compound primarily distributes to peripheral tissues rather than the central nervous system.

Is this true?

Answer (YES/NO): YES